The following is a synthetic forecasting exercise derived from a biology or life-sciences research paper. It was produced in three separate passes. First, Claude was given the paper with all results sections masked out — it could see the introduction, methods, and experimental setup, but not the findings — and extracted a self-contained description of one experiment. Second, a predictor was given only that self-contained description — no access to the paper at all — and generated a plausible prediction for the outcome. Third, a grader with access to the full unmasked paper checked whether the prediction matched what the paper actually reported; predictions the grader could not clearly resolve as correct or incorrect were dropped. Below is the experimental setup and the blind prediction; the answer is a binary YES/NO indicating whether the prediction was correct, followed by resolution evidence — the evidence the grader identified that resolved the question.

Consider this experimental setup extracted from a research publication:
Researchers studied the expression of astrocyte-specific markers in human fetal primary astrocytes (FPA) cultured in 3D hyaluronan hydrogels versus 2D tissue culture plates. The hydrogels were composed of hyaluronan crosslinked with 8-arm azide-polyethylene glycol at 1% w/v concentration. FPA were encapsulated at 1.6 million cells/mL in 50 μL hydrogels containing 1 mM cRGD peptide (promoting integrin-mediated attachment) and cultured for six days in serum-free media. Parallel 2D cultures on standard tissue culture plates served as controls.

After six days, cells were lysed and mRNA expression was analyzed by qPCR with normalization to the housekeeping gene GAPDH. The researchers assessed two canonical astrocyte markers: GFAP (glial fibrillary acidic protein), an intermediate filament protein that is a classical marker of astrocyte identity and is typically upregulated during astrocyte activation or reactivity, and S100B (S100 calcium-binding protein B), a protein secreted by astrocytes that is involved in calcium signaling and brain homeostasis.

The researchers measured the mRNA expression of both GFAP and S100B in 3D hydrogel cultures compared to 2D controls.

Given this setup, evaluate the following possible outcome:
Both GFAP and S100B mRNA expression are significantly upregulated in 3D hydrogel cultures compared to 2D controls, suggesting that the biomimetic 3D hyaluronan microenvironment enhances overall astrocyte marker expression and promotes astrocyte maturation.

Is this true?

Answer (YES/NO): NO